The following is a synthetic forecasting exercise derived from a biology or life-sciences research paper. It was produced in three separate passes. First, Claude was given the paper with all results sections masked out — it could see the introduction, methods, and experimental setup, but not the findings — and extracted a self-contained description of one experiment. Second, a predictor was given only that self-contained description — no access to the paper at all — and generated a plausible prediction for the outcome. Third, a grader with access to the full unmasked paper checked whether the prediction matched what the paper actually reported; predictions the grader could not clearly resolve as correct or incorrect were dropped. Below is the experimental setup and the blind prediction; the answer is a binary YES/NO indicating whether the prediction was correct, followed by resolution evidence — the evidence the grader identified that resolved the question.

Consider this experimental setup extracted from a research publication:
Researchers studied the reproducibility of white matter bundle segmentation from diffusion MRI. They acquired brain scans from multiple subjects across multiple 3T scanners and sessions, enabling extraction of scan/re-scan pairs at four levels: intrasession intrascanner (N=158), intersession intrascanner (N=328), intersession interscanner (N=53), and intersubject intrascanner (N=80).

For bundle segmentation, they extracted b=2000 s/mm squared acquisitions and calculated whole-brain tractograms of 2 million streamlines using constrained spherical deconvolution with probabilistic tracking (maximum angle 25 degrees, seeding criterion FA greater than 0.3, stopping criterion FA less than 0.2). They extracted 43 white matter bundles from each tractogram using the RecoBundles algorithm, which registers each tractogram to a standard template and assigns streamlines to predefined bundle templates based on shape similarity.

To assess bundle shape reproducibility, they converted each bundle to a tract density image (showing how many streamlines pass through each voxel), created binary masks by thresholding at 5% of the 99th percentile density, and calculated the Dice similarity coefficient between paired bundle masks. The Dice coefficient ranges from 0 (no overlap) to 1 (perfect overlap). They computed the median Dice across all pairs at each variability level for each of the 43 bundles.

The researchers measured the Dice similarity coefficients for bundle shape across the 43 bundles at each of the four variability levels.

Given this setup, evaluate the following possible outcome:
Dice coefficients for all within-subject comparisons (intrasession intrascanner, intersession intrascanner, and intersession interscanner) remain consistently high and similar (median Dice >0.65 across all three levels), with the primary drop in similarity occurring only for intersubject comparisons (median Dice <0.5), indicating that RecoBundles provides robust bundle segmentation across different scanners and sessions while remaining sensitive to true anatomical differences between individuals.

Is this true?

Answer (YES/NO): NO